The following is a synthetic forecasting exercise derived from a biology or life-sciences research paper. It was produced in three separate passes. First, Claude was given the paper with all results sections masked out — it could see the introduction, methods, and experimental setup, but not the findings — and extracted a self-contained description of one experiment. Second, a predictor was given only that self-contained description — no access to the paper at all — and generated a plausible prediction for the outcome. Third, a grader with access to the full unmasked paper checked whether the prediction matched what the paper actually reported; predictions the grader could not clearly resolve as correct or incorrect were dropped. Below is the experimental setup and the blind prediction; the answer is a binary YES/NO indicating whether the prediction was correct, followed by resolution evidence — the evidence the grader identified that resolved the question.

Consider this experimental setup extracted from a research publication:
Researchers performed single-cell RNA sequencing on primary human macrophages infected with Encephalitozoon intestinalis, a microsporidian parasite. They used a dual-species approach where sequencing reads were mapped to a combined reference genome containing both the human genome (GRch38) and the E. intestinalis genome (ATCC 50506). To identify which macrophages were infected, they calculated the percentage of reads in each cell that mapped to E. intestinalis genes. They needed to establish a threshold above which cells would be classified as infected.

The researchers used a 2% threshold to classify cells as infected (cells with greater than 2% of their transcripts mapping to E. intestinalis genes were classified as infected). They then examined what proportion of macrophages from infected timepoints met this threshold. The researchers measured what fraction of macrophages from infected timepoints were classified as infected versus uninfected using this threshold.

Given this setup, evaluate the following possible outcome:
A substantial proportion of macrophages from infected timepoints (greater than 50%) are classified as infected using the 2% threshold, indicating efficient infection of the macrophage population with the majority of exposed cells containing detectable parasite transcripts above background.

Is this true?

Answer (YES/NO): NO